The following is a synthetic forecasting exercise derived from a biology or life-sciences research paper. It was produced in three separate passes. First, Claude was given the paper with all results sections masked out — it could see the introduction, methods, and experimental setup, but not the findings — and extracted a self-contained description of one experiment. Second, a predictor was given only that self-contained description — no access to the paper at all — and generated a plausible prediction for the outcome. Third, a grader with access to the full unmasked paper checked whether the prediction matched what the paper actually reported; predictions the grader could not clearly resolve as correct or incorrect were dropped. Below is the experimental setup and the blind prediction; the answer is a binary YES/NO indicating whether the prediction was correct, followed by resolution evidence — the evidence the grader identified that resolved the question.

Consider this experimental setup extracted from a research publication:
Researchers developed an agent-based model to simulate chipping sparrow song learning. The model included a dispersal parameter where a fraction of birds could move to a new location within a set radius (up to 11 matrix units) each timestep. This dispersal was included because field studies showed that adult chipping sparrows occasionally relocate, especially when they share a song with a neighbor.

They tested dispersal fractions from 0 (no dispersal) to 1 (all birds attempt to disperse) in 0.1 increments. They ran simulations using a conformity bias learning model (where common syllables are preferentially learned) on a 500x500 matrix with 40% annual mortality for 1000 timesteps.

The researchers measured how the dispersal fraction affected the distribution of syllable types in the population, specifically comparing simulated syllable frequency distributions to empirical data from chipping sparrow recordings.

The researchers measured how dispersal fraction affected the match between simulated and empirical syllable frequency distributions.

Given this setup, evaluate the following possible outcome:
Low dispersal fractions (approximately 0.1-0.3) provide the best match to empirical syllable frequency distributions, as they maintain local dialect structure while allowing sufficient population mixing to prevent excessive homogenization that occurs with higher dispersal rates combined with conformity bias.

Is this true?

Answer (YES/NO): YES